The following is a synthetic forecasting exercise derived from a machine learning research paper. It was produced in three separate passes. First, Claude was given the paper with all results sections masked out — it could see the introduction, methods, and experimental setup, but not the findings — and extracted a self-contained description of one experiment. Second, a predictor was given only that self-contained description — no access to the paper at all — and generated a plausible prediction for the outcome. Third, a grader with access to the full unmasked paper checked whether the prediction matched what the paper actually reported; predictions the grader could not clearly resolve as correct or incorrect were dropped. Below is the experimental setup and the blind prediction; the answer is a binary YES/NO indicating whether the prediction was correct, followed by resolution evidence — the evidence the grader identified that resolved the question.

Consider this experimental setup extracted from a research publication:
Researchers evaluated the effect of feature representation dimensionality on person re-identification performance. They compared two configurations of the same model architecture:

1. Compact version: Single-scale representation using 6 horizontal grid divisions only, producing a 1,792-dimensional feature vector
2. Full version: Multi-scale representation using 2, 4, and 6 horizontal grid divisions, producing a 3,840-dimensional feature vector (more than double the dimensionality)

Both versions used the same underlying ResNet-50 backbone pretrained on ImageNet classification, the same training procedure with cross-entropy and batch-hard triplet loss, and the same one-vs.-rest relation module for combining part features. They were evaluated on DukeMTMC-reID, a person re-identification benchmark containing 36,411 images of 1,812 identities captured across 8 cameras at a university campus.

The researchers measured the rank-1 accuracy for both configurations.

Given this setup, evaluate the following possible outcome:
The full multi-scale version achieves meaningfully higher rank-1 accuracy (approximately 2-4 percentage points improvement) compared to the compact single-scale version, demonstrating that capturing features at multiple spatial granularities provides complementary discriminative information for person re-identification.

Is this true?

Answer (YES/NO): NO